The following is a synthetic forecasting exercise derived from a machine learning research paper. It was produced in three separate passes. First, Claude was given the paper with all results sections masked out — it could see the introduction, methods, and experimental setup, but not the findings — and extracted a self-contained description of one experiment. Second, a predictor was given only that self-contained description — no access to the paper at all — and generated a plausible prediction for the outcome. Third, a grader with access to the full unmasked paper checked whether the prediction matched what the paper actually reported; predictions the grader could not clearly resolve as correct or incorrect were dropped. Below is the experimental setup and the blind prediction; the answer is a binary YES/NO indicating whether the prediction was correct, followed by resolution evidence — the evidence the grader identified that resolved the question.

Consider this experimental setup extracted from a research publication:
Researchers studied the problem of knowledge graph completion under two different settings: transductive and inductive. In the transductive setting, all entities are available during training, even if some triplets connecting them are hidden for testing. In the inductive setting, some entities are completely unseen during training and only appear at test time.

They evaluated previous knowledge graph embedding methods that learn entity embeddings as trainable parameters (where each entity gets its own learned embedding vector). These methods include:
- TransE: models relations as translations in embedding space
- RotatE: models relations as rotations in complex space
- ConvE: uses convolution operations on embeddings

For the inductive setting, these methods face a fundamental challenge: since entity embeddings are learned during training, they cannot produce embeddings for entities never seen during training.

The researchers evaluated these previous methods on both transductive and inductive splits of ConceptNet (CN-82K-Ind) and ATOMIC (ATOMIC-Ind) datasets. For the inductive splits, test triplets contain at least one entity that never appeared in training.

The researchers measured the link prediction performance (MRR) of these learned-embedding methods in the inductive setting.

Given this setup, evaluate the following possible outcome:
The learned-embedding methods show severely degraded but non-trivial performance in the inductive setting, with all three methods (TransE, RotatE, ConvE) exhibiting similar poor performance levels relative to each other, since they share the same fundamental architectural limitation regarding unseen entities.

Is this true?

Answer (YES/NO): NO